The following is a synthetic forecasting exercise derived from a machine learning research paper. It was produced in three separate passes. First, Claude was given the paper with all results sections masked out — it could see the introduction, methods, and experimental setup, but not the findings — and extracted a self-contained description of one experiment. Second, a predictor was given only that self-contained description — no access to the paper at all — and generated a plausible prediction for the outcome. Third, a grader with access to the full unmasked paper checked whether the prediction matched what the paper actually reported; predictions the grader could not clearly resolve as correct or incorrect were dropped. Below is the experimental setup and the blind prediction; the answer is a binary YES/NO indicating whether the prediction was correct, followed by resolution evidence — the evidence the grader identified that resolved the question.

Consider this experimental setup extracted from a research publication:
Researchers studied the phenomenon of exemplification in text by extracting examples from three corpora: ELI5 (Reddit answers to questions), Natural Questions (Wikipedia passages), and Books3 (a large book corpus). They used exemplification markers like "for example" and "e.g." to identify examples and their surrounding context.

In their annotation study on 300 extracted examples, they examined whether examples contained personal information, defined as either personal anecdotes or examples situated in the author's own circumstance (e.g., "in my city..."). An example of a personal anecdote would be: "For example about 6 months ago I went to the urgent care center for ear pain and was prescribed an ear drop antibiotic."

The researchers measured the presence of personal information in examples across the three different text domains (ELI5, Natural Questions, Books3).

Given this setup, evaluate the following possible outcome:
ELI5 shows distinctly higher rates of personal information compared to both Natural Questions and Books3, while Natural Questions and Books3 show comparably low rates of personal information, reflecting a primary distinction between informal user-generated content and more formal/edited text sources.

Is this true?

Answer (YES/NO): YES